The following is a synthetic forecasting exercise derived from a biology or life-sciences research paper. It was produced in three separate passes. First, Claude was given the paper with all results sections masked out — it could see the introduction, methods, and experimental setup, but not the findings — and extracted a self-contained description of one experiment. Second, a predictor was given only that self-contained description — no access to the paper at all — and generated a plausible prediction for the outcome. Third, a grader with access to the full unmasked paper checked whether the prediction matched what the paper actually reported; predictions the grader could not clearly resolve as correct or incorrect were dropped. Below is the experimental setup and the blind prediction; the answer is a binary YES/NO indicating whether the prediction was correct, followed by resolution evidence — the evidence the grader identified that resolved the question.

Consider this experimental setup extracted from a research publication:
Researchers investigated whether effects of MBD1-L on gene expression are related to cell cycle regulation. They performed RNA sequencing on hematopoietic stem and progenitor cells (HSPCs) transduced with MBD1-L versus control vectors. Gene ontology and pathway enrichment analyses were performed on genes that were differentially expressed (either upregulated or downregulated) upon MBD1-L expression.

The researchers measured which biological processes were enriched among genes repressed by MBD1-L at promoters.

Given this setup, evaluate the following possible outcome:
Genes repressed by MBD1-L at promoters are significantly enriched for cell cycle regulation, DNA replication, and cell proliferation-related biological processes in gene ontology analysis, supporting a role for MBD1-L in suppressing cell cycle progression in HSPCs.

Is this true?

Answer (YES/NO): YES